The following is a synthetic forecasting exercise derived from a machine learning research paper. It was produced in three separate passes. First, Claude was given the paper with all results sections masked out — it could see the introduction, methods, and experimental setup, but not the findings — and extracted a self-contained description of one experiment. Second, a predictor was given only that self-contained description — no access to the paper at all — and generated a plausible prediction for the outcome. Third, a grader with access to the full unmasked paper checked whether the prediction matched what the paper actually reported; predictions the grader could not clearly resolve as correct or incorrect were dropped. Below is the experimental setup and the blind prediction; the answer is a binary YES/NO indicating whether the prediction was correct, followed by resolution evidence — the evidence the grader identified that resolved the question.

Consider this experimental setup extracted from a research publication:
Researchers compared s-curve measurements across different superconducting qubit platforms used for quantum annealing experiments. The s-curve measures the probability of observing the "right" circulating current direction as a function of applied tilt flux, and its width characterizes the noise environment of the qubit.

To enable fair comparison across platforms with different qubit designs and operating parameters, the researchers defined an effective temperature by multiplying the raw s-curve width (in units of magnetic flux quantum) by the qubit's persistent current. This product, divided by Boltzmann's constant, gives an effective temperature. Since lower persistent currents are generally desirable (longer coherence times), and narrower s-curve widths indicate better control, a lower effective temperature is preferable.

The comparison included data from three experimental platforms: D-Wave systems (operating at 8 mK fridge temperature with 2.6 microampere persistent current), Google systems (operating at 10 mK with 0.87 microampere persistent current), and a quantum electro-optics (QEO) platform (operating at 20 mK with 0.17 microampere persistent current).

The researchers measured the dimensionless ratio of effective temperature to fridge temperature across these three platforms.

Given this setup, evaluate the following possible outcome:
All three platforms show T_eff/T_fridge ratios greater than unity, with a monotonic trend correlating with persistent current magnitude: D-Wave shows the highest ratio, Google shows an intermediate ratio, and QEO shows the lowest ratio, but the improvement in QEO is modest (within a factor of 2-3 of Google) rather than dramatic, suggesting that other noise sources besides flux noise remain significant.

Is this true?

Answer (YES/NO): NO